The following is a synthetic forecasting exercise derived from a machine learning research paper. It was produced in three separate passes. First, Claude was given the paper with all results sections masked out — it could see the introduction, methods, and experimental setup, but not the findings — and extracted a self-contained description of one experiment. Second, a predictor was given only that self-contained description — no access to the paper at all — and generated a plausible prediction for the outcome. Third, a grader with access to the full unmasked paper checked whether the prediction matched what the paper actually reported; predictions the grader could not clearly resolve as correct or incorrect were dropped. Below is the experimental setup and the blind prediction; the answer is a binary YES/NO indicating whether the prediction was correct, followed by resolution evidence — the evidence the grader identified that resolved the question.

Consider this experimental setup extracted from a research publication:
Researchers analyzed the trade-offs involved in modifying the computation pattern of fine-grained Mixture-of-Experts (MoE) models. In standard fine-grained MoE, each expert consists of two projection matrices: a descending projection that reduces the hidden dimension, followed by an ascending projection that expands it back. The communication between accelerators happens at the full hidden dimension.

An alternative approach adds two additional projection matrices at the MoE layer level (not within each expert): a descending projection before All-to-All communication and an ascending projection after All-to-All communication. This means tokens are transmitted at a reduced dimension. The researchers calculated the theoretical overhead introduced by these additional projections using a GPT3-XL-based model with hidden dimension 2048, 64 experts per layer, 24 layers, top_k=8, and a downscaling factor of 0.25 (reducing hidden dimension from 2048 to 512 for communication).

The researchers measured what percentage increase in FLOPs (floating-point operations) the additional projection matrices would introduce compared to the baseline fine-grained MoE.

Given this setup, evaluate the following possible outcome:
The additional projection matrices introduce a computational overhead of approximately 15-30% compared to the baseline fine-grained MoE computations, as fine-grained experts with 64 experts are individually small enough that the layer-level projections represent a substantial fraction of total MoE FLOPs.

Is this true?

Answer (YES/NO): NO